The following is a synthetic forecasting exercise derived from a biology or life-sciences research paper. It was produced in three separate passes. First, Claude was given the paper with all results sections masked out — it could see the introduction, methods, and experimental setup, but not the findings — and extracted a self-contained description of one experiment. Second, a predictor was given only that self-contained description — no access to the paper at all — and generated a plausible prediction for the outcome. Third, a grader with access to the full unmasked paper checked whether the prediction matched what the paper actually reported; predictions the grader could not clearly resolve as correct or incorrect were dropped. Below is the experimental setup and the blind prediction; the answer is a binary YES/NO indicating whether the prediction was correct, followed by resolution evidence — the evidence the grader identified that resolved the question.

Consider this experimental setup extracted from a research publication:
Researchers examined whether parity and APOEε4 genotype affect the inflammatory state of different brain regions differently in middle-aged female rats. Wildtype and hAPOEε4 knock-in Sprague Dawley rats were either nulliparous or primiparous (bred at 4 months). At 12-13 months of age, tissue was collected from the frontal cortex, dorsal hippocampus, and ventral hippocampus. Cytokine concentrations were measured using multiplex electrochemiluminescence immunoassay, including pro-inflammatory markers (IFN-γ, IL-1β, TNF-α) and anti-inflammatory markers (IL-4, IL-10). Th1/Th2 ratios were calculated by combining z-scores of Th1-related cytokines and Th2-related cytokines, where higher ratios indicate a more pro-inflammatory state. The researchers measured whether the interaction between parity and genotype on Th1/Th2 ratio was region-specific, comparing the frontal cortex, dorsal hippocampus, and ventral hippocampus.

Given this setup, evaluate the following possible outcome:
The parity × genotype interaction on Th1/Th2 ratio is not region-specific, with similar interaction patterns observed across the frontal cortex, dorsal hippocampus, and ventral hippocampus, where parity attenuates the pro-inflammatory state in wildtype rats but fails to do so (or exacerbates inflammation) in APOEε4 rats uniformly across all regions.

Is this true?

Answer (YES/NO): NO